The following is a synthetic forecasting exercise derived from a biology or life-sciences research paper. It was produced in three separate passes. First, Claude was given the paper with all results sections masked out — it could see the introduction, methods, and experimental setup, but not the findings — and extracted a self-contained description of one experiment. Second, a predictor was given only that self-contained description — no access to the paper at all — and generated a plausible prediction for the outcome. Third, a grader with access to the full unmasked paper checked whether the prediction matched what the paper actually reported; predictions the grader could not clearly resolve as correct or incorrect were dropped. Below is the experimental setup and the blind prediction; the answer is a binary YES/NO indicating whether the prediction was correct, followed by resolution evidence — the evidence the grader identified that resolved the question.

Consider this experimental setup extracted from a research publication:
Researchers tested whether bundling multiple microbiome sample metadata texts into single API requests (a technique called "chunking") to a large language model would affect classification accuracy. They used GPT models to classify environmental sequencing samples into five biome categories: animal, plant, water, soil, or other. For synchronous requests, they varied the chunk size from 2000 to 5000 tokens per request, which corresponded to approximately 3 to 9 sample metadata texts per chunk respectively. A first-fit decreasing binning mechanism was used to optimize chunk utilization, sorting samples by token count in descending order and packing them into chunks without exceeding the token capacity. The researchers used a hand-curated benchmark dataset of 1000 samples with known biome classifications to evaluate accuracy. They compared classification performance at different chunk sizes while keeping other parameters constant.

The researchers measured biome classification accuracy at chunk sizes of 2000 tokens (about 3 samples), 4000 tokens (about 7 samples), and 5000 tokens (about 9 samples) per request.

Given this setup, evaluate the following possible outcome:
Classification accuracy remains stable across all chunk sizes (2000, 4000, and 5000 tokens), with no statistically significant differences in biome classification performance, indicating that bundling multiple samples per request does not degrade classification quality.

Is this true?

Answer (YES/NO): NO